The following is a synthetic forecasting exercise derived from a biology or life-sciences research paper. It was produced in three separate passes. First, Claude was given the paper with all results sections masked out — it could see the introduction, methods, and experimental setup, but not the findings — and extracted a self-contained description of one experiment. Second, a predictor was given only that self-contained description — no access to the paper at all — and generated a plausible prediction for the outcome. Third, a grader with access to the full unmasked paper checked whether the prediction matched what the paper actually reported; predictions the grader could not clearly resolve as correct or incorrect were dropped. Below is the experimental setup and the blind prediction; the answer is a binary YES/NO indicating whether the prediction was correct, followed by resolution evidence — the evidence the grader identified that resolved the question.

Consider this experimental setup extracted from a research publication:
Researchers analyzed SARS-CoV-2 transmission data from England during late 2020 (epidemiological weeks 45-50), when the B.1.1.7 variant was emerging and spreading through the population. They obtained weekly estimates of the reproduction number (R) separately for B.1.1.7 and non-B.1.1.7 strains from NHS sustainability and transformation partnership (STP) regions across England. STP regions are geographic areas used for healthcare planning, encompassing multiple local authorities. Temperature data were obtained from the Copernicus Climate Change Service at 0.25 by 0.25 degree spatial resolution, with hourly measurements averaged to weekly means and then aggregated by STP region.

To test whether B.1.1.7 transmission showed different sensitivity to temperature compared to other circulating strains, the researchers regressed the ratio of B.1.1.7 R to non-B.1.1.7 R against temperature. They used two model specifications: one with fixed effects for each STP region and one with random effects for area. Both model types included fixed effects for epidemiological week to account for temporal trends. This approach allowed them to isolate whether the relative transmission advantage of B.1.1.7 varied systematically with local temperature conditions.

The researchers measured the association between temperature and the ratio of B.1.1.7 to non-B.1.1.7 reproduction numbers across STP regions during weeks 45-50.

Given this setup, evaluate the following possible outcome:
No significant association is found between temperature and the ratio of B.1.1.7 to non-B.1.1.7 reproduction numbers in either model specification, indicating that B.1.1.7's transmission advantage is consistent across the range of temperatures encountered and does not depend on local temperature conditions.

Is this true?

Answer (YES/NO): NO